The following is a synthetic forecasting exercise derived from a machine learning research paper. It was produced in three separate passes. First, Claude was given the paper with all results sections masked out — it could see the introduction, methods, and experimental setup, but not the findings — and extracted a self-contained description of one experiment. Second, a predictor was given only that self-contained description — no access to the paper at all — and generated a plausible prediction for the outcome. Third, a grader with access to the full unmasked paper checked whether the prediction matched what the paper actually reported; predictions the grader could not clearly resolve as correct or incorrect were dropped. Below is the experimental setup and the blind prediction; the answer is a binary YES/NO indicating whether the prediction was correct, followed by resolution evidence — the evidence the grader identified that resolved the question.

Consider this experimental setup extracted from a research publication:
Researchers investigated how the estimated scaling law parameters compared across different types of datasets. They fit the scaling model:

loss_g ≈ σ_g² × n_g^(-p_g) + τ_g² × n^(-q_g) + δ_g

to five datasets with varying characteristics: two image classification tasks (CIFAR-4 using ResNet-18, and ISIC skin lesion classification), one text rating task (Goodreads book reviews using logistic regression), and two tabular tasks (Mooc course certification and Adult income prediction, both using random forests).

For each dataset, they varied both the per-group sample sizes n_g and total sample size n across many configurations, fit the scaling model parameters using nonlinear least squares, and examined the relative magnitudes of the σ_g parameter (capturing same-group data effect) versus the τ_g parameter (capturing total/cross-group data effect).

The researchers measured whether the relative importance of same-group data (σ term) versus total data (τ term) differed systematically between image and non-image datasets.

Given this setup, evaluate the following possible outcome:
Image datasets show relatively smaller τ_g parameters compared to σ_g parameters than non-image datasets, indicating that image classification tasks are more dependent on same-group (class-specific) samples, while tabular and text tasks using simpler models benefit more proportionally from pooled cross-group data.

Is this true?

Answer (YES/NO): YES